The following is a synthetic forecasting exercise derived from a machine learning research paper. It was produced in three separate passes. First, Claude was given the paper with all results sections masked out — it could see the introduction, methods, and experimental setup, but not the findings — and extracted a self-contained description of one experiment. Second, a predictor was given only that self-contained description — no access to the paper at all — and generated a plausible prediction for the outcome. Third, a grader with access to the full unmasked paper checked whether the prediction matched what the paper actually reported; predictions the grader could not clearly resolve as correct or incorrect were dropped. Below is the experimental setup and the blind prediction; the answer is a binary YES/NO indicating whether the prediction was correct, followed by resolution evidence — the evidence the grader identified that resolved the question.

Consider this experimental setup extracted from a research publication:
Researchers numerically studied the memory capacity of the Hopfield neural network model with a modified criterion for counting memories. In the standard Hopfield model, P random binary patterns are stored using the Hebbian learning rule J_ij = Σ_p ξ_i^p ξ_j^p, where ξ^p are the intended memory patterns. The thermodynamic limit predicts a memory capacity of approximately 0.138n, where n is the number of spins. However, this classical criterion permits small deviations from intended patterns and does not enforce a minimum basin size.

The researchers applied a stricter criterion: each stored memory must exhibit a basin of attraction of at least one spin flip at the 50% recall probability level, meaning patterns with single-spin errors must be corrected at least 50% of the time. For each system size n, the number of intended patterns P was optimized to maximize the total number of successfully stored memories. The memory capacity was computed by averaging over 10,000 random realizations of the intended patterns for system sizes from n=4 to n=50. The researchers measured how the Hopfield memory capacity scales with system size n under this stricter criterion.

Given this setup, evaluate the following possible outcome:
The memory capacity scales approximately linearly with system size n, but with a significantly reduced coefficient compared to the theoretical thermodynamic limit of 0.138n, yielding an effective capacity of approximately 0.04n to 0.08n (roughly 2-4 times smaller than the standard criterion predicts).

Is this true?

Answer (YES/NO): NO